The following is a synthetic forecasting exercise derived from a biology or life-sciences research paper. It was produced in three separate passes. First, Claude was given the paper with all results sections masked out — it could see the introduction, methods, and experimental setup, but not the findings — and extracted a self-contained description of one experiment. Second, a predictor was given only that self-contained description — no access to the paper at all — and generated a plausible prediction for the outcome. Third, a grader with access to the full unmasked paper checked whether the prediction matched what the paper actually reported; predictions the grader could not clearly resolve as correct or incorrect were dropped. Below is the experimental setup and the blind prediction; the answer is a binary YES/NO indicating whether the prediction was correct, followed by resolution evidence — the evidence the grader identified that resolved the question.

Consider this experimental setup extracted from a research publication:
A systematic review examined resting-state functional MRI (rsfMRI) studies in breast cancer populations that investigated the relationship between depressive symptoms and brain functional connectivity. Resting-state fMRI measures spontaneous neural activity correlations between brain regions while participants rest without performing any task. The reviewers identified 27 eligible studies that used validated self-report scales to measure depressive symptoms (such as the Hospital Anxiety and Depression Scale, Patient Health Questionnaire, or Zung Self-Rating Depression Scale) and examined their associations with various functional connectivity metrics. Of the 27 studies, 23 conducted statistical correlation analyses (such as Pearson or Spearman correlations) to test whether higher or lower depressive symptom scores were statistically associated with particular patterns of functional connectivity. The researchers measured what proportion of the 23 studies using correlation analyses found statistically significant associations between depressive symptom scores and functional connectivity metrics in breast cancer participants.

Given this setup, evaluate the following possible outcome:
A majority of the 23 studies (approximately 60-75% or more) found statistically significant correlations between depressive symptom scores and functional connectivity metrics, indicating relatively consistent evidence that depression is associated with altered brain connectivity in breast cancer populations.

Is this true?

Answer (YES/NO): NO